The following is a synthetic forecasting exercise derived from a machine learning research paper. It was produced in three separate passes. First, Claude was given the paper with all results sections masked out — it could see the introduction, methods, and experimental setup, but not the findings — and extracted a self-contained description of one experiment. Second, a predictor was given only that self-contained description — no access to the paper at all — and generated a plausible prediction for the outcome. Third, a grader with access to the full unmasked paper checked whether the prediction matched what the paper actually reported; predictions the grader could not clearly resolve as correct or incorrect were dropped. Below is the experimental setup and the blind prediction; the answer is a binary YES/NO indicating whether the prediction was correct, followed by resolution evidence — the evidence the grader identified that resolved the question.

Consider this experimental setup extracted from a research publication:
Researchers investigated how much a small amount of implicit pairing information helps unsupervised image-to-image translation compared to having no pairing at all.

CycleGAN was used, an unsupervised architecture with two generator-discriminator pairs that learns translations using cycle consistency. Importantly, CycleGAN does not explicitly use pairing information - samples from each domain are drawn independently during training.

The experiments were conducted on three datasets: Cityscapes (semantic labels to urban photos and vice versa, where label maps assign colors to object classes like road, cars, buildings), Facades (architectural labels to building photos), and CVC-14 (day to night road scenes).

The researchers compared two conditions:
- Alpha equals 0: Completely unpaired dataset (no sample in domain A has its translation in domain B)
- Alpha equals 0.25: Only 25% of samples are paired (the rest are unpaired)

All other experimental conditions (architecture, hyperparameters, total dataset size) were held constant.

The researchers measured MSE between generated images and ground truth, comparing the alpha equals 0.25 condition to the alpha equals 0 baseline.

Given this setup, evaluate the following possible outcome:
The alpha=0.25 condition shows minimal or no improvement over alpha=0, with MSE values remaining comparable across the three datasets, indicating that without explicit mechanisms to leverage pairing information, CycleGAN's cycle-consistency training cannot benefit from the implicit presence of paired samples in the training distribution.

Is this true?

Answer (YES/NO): NO